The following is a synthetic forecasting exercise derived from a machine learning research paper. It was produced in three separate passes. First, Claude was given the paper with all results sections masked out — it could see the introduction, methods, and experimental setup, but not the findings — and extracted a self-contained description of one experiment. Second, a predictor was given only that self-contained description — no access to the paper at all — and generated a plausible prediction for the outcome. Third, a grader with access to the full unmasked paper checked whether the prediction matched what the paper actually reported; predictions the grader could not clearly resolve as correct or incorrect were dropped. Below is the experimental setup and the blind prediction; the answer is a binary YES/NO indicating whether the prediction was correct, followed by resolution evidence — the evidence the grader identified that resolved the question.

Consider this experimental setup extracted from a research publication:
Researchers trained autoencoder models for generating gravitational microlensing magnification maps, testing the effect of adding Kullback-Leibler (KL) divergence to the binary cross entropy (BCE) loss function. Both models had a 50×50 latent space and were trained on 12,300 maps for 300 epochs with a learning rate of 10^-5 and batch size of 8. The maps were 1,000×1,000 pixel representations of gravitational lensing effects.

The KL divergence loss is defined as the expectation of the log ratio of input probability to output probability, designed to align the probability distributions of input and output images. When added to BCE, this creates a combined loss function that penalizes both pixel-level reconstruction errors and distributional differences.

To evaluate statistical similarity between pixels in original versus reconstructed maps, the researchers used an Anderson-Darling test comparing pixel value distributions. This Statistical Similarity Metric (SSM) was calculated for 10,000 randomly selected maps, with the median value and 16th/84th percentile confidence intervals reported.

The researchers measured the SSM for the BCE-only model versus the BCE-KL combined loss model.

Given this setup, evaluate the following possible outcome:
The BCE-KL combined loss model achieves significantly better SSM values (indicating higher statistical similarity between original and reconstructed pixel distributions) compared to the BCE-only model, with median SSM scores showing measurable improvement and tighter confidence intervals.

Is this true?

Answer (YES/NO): NO